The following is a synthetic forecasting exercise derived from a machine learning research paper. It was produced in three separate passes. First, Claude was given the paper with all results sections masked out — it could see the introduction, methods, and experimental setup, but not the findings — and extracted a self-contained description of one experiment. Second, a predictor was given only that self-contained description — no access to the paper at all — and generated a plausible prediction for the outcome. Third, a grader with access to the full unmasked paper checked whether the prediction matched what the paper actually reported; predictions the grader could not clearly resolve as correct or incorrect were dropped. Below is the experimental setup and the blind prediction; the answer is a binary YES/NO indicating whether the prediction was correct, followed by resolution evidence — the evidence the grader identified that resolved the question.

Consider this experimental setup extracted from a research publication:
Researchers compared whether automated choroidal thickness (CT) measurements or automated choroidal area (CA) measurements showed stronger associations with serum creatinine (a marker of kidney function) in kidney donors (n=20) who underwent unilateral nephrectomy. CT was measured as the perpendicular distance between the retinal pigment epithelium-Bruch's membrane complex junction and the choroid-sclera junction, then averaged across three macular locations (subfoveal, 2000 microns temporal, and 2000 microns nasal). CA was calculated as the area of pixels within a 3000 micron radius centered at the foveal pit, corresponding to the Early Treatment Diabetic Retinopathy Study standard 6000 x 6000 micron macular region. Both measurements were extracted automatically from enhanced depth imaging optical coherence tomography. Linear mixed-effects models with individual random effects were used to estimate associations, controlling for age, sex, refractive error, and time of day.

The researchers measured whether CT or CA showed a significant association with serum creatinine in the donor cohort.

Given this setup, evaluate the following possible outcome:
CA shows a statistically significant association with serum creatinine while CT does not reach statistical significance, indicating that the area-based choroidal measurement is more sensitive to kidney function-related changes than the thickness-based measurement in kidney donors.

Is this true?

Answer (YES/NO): NO